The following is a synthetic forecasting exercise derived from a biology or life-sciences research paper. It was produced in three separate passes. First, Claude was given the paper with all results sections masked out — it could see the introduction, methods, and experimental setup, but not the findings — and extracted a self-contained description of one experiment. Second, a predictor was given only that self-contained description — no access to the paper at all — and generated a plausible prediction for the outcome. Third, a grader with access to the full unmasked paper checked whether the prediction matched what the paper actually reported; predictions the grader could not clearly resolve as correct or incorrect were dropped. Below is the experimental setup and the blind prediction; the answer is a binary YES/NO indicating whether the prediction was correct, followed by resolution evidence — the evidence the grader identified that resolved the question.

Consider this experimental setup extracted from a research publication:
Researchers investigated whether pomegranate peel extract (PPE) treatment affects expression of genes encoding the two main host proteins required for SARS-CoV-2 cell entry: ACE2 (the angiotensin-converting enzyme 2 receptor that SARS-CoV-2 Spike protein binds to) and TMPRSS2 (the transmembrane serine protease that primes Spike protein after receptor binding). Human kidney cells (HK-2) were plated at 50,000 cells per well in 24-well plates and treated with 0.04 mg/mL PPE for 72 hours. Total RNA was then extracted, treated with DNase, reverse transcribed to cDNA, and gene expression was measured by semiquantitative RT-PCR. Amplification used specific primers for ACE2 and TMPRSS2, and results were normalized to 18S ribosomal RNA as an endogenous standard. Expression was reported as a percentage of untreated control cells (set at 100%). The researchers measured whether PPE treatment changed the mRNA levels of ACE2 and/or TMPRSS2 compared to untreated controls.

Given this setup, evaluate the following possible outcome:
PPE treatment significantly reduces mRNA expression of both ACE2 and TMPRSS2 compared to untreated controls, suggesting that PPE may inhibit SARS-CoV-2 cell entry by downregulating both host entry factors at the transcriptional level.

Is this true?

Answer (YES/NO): YES